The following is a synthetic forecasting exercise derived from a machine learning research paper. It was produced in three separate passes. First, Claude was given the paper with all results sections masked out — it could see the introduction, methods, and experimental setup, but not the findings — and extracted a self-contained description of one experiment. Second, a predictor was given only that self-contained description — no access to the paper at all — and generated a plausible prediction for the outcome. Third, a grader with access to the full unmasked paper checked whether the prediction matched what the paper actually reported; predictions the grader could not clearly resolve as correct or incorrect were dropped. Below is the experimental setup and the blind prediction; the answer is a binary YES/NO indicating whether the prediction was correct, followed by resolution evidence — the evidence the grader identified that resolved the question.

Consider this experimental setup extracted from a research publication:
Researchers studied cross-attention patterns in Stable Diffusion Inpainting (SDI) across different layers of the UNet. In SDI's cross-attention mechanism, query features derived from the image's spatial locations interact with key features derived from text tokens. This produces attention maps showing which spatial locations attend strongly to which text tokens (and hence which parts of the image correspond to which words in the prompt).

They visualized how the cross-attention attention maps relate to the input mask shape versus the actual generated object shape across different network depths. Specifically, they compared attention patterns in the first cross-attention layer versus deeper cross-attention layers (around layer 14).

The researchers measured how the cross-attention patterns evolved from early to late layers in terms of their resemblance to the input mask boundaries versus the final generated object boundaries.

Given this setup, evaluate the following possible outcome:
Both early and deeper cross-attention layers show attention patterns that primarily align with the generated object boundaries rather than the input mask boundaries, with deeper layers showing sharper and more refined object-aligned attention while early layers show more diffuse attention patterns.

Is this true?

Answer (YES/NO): NO